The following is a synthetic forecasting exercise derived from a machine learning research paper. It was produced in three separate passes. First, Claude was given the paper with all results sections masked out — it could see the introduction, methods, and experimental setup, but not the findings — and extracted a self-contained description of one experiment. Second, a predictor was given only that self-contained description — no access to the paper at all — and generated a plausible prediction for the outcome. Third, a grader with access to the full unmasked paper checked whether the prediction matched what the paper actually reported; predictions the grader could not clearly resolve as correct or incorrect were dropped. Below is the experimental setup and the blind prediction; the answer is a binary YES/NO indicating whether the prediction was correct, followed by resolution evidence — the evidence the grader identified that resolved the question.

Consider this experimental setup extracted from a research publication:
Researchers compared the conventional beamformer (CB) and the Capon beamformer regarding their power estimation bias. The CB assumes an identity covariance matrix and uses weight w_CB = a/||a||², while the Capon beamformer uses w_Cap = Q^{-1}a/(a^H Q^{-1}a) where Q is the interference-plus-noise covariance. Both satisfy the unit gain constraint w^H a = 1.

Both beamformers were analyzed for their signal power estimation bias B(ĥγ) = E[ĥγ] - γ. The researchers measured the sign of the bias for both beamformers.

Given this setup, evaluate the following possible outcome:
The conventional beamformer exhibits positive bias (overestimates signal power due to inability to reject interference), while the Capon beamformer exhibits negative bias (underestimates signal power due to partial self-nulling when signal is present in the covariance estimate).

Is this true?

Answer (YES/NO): NO